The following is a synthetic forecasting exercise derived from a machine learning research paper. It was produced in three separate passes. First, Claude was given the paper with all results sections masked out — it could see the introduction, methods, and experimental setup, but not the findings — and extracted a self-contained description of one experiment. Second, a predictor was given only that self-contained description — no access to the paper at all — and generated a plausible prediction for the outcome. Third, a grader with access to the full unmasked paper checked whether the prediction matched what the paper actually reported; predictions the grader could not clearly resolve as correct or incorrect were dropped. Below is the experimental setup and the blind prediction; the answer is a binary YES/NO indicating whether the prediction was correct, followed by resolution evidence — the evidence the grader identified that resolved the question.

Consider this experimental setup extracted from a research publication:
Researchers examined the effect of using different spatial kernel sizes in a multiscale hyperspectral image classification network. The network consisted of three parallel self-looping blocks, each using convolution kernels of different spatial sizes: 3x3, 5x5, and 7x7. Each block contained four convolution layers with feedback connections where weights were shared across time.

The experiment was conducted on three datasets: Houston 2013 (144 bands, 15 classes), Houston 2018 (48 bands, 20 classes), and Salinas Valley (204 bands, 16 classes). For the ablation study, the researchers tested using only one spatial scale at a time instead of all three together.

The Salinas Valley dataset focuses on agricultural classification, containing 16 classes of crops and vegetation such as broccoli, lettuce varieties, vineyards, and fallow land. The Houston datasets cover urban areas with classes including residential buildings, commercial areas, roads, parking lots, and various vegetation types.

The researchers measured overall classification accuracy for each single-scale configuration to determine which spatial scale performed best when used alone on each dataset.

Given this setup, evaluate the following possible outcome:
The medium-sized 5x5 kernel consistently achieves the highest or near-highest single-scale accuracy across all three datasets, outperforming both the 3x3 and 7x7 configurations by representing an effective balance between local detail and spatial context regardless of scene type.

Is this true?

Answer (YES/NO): NO